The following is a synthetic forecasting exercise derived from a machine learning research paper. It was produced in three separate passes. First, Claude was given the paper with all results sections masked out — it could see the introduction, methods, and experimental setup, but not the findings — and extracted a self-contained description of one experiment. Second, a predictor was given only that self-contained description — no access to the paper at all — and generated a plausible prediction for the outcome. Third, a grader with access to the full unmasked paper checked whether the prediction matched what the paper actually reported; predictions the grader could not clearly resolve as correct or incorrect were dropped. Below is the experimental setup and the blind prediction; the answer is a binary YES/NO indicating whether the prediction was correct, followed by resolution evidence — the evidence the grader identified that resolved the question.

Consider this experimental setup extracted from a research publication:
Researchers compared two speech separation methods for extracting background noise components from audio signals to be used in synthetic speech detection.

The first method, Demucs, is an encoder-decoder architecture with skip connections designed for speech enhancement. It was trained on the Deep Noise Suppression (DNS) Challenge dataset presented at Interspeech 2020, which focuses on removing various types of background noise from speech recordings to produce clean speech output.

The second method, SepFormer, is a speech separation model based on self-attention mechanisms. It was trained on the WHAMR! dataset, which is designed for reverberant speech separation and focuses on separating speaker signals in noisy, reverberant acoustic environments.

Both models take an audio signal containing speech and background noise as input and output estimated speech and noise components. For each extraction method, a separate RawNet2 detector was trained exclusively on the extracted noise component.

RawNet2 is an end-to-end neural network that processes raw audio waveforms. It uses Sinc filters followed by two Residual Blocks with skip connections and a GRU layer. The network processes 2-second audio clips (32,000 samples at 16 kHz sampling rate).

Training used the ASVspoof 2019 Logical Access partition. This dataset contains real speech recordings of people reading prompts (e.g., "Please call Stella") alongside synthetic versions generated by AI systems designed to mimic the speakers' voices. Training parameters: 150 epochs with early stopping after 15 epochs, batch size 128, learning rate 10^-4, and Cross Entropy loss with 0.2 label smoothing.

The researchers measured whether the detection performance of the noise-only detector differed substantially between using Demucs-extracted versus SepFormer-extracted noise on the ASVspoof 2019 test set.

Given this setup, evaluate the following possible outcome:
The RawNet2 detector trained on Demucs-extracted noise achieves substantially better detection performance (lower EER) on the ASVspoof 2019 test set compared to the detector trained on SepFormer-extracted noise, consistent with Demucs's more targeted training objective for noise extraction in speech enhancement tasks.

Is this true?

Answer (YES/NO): NO